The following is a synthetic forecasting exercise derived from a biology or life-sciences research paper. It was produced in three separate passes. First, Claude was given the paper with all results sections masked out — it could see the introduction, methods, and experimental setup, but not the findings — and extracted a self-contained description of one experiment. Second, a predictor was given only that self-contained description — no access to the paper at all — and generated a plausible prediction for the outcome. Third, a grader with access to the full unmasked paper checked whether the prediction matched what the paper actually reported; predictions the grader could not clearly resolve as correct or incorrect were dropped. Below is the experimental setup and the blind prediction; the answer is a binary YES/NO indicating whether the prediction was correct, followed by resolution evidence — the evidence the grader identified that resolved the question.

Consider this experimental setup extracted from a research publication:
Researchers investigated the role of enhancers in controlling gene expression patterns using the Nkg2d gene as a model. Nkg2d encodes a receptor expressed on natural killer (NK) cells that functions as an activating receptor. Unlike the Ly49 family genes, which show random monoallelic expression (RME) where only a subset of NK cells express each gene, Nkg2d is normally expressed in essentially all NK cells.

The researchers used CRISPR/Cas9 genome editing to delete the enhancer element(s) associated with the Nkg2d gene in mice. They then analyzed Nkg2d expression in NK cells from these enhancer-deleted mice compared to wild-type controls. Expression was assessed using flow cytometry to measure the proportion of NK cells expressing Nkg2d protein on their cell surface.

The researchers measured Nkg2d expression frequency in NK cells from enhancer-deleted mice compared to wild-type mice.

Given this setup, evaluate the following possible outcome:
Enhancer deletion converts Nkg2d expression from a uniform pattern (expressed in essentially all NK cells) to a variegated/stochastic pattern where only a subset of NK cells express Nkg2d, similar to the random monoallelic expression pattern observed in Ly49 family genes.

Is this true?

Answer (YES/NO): YES